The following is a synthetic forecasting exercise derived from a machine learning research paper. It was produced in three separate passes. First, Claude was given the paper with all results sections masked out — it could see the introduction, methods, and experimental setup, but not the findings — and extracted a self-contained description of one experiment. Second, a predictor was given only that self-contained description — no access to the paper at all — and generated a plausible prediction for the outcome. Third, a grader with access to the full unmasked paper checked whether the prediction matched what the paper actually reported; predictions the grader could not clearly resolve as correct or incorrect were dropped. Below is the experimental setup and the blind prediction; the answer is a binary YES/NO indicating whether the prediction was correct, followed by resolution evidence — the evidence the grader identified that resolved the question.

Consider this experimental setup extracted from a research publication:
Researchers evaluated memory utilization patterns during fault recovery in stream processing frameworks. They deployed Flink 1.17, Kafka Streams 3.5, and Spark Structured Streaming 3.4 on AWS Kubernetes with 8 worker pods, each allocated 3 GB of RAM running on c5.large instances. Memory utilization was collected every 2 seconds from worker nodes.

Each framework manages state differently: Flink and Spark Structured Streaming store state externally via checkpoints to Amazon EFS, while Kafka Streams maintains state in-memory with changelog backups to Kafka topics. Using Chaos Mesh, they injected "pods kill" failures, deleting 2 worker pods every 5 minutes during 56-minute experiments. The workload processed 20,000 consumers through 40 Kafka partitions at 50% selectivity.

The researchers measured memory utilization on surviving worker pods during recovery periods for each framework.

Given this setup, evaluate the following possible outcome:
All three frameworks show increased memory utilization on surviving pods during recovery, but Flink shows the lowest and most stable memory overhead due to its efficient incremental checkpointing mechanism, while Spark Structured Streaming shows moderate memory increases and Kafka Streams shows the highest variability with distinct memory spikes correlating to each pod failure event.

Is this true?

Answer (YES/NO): NO